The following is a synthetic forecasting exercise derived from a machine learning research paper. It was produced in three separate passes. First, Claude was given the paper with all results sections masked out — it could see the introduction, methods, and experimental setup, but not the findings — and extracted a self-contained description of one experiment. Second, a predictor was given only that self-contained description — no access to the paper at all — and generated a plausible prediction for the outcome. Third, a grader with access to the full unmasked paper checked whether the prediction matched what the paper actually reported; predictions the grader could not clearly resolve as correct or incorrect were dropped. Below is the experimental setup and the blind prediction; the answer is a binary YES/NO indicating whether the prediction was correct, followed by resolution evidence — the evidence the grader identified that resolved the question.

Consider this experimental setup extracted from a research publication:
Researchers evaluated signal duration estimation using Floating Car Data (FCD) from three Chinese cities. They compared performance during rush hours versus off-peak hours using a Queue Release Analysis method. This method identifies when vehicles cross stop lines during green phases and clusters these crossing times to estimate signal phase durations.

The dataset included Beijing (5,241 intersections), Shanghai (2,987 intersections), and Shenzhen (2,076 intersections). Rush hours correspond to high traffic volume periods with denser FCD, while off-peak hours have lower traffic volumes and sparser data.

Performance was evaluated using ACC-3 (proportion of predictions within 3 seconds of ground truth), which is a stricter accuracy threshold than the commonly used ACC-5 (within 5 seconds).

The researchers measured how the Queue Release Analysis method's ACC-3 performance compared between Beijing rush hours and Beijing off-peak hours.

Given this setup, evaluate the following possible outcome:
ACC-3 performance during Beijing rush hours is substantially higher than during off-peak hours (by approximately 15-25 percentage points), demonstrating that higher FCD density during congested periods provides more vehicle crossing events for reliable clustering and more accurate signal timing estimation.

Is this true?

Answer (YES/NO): NO